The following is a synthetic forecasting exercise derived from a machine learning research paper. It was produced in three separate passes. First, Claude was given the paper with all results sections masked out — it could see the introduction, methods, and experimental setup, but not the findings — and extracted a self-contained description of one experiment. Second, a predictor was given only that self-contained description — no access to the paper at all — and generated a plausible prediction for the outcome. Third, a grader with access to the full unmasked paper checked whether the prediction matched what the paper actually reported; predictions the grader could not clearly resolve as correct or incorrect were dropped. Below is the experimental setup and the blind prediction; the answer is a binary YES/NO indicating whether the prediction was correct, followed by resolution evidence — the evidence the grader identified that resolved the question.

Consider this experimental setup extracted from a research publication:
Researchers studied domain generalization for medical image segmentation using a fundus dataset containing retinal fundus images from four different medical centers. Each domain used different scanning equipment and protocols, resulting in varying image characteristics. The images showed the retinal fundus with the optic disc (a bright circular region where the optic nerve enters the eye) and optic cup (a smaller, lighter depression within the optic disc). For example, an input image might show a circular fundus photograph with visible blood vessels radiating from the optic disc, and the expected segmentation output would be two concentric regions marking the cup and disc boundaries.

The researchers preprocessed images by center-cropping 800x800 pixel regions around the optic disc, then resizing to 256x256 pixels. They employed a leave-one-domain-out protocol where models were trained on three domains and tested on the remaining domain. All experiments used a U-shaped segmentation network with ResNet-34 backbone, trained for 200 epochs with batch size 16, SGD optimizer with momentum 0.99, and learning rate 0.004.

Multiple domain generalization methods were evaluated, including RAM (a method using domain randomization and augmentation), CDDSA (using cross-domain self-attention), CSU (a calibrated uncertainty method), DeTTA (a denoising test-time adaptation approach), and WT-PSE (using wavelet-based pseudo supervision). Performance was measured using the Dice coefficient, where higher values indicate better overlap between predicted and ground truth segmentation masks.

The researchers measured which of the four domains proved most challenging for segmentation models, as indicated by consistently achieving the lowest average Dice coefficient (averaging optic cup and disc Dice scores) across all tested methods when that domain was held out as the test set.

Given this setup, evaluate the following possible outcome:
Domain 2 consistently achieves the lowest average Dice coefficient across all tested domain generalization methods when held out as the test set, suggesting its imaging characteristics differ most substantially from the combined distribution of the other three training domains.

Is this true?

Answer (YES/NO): YES